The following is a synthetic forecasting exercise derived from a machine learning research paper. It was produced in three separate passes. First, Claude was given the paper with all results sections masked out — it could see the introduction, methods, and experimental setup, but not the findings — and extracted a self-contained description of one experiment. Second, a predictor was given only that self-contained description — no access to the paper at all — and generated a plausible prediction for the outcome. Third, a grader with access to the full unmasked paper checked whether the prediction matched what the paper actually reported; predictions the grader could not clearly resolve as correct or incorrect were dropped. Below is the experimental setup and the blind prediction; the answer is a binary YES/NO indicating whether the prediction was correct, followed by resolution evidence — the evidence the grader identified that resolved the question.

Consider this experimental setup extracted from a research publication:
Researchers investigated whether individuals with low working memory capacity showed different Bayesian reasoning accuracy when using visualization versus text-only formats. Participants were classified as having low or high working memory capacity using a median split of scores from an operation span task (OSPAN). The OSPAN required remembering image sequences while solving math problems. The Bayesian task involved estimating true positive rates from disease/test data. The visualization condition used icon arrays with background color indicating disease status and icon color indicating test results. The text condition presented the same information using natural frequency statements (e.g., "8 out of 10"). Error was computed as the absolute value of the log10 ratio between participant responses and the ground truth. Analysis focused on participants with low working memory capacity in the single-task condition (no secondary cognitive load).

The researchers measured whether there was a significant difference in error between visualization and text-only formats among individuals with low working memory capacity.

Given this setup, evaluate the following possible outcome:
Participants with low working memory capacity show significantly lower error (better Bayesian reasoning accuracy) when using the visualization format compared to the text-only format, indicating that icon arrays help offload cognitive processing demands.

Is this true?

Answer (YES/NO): YES